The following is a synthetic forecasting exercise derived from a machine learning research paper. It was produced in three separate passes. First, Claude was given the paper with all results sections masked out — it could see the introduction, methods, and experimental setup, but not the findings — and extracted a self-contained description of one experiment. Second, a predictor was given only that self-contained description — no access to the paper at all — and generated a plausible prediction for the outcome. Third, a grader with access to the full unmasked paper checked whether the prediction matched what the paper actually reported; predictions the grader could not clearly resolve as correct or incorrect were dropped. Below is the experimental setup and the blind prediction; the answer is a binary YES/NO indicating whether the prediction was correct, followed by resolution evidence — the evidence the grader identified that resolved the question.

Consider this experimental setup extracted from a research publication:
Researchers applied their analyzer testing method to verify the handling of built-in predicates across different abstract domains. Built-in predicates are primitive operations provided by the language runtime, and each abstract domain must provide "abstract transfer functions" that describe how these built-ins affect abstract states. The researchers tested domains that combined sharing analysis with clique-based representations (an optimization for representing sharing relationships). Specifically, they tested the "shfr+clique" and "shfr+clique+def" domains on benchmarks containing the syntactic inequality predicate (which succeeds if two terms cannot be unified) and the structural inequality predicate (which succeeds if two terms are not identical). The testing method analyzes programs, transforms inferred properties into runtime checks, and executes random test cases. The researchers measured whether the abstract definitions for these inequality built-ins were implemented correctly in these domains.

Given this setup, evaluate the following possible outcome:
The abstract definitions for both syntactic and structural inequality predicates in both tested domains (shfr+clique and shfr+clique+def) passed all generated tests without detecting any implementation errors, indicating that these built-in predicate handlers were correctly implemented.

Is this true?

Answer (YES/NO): NO